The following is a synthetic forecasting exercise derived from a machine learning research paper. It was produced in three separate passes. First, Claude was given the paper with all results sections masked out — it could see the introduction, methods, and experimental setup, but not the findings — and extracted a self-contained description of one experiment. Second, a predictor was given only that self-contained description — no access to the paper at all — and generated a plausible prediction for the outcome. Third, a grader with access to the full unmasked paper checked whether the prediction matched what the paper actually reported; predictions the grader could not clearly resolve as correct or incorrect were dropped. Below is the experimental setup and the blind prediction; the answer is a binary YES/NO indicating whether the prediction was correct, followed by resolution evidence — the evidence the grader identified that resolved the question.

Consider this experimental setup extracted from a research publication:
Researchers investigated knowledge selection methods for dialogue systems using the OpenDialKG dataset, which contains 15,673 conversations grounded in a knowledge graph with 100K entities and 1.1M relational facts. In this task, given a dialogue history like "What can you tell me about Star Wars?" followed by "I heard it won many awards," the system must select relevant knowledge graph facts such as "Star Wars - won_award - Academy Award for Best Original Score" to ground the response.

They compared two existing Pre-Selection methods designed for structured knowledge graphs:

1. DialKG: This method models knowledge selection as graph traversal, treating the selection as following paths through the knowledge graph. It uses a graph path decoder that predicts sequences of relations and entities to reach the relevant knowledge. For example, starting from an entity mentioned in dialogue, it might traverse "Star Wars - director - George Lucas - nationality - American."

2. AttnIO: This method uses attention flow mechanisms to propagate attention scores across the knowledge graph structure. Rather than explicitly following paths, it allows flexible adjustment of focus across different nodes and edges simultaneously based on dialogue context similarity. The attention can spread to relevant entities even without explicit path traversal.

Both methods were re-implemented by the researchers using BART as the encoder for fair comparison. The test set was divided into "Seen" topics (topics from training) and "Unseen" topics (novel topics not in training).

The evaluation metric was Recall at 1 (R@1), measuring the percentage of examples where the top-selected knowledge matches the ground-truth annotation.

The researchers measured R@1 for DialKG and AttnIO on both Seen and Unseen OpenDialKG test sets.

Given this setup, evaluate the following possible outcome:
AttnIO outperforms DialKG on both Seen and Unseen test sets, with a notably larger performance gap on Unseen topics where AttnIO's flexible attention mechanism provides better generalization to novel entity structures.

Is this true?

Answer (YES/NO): NO